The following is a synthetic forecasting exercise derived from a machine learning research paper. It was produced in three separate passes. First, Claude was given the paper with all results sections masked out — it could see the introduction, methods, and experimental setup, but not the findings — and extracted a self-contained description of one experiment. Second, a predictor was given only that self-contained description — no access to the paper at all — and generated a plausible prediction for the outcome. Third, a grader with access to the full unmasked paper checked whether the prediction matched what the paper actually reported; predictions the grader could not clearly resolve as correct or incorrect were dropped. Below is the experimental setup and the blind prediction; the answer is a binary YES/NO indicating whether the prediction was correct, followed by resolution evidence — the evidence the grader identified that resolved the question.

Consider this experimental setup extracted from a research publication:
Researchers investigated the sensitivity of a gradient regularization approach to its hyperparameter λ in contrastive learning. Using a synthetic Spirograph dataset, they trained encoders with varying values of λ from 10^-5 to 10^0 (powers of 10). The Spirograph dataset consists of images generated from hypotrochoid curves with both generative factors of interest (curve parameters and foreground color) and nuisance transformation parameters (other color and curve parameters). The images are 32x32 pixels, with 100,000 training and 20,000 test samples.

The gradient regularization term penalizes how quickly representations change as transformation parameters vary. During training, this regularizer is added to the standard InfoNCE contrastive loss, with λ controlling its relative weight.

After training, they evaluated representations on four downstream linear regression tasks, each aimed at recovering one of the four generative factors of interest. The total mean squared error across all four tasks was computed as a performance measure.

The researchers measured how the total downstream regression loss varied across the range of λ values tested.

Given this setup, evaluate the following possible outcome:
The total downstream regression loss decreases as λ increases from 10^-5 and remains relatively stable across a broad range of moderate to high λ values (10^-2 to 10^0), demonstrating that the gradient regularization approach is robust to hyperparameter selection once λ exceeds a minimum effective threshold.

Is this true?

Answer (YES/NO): NO